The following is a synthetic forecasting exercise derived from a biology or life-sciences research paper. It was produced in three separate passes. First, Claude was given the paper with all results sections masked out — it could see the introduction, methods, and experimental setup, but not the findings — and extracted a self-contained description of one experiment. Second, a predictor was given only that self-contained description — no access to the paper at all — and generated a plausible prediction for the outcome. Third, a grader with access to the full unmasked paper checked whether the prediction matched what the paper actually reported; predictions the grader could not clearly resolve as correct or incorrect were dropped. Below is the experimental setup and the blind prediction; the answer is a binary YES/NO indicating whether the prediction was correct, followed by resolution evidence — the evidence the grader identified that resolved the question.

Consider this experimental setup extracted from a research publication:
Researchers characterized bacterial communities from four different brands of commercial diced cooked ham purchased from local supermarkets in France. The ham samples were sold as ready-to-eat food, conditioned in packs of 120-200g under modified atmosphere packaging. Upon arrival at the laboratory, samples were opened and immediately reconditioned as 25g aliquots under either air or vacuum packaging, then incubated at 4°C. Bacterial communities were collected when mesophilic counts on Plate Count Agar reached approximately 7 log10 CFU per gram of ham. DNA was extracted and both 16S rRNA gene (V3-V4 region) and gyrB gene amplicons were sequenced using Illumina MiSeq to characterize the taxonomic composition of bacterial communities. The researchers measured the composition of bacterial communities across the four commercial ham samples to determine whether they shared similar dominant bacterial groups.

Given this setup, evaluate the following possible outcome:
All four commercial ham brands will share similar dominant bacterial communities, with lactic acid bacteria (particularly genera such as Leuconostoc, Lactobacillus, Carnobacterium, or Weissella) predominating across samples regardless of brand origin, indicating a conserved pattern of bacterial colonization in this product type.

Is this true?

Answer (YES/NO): NO